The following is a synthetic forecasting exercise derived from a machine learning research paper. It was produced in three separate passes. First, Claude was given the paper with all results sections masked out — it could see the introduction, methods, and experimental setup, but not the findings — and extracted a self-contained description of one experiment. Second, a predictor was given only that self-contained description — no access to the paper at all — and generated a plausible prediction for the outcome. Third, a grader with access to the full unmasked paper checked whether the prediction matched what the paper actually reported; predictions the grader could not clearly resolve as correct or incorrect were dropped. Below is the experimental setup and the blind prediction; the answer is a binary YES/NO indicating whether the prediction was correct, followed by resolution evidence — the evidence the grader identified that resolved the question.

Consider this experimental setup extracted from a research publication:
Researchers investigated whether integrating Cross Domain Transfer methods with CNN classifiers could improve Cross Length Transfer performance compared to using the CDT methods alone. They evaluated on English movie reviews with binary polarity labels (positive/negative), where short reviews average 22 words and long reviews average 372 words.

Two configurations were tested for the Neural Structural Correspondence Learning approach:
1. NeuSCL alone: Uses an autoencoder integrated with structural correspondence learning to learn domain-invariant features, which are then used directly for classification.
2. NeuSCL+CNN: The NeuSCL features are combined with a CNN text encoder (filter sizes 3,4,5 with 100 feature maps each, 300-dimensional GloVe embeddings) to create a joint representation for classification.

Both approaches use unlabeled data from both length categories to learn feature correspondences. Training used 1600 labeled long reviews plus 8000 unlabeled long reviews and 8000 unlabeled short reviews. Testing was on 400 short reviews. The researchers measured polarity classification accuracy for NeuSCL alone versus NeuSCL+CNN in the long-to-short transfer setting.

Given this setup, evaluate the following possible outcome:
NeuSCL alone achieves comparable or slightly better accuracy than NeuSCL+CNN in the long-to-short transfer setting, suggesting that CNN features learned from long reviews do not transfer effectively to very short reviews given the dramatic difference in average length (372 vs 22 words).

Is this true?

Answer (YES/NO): NO